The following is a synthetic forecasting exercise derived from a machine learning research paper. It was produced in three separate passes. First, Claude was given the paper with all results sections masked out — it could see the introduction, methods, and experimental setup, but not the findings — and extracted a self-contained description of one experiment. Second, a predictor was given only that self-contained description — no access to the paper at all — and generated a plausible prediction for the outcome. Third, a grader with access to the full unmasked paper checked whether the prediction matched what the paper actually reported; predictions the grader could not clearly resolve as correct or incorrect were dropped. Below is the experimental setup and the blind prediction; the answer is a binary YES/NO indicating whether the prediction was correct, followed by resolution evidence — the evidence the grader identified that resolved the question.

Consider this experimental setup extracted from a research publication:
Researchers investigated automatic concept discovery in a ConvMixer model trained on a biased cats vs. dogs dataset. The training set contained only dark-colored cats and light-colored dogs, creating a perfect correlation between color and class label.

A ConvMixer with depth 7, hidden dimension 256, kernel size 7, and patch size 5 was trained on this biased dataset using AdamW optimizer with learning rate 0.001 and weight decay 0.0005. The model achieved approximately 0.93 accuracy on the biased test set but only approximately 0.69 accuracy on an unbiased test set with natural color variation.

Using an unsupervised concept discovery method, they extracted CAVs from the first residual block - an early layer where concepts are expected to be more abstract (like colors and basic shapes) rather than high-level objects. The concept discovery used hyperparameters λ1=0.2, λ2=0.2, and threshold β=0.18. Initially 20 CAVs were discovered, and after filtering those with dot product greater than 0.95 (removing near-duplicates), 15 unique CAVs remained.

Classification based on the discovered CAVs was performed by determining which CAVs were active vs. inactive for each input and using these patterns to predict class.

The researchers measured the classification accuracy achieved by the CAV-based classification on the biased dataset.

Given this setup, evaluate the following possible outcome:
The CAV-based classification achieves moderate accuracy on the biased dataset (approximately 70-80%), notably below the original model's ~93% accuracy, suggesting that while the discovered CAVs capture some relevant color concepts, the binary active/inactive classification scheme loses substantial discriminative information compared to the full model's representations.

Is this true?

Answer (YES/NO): NO